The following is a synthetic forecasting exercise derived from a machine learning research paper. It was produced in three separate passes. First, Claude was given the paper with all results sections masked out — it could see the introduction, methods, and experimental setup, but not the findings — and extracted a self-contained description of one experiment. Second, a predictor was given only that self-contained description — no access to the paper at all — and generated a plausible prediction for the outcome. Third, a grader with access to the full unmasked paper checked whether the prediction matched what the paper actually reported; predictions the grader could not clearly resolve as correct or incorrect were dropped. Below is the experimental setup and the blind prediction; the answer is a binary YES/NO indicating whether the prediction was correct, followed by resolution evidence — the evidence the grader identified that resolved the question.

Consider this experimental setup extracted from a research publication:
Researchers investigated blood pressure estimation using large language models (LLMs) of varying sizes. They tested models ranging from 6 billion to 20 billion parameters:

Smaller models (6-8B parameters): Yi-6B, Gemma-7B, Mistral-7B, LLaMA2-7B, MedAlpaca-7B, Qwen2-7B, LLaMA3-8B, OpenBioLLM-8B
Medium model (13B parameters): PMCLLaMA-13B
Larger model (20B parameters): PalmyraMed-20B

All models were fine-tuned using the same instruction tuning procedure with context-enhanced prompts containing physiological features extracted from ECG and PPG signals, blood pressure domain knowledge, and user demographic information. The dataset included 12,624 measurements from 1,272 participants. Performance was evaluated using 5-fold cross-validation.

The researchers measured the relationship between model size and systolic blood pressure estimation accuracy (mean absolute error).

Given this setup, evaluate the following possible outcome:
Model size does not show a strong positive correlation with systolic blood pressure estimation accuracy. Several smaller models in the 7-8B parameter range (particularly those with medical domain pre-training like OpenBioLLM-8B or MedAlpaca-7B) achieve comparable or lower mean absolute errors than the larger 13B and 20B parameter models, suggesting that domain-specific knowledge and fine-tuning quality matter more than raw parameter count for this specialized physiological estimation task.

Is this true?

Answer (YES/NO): YES